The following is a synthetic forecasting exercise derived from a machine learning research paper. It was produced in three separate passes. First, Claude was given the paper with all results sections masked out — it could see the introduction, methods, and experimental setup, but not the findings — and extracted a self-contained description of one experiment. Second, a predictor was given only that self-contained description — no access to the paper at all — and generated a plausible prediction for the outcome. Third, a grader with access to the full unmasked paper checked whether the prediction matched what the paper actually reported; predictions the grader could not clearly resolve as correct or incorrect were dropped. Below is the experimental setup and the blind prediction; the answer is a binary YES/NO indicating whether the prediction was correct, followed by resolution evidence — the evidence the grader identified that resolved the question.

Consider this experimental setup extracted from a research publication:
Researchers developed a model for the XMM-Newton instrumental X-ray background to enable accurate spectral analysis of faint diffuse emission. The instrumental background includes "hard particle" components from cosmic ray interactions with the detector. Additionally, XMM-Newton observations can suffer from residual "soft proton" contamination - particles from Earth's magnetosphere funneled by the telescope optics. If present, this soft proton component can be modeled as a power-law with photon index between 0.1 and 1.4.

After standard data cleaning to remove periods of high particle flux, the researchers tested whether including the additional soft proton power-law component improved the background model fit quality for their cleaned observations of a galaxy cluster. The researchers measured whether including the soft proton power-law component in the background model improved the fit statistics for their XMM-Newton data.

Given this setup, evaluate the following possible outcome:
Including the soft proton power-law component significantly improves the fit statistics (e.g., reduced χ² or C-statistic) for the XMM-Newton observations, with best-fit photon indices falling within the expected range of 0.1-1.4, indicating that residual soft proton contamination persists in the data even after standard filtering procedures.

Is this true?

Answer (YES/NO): NO